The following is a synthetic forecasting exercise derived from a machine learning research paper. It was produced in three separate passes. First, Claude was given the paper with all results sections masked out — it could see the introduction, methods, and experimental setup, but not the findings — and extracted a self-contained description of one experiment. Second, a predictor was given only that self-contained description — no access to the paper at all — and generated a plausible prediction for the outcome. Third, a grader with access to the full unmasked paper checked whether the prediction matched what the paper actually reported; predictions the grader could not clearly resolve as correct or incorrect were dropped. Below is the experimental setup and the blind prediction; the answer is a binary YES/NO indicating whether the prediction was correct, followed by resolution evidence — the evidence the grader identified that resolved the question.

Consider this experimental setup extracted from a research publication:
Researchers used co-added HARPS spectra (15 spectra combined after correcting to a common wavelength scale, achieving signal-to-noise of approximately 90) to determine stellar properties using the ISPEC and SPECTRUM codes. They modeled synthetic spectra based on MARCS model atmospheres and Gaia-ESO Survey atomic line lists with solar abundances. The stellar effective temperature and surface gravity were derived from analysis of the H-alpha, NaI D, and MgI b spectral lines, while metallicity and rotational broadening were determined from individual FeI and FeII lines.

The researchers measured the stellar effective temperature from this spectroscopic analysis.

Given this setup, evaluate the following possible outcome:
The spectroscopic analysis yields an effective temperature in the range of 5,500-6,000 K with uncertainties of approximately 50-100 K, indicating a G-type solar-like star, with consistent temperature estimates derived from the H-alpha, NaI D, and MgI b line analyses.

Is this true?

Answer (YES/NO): NO